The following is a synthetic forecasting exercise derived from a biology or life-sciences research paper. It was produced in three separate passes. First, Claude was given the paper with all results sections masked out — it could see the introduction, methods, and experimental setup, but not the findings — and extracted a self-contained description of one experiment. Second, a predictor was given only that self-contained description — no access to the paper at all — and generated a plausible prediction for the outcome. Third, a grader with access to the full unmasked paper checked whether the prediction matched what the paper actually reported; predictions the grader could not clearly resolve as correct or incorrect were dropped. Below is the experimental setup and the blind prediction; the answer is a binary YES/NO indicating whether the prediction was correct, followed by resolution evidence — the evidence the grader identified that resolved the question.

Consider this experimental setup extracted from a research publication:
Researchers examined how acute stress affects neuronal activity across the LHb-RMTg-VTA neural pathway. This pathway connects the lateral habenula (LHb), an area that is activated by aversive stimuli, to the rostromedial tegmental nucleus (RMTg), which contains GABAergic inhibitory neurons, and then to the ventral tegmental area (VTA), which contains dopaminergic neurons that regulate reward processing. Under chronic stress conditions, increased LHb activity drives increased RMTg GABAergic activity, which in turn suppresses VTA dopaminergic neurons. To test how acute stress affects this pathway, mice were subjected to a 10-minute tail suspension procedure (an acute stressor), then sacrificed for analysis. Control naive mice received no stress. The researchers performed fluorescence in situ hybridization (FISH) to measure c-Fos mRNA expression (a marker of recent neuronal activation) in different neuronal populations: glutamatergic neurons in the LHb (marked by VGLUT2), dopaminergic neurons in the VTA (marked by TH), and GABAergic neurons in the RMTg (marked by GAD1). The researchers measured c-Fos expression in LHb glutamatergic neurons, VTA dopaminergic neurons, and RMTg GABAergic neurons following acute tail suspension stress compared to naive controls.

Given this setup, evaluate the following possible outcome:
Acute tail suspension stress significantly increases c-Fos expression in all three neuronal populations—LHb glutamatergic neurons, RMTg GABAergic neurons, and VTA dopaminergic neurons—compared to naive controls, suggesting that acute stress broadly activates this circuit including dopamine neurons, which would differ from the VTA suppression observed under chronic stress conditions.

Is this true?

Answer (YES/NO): NO